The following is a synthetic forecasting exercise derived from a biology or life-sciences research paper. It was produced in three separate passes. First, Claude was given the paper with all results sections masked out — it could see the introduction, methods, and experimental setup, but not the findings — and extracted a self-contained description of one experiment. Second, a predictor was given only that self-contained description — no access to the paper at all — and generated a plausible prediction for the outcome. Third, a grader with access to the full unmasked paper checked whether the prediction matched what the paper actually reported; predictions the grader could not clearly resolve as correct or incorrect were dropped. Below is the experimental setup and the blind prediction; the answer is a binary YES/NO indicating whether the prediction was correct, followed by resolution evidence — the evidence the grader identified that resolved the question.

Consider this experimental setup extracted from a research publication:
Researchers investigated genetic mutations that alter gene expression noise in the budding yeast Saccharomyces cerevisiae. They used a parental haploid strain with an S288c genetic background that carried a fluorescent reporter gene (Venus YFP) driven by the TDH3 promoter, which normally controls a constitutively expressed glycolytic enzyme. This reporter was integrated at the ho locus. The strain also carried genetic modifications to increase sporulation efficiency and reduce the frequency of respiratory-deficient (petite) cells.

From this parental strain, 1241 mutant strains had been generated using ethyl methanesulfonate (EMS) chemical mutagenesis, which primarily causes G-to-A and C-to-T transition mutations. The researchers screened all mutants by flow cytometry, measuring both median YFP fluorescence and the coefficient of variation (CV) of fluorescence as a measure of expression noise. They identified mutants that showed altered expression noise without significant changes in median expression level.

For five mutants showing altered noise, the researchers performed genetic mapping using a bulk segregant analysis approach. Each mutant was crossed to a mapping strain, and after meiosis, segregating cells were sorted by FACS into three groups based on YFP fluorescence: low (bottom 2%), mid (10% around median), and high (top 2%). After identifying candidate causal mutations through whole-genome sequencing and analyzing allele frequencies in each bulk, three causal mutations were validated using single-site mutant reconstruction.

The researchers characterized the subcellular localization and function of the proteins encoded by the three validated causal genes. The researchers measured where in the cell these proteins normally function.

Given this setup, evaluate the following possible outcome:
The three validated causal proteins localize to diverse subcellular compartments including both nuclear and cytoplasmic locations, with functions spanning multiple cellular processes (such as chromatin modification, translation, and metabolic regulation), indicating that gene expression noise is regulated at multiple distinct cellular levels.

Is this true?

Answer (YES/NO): NO